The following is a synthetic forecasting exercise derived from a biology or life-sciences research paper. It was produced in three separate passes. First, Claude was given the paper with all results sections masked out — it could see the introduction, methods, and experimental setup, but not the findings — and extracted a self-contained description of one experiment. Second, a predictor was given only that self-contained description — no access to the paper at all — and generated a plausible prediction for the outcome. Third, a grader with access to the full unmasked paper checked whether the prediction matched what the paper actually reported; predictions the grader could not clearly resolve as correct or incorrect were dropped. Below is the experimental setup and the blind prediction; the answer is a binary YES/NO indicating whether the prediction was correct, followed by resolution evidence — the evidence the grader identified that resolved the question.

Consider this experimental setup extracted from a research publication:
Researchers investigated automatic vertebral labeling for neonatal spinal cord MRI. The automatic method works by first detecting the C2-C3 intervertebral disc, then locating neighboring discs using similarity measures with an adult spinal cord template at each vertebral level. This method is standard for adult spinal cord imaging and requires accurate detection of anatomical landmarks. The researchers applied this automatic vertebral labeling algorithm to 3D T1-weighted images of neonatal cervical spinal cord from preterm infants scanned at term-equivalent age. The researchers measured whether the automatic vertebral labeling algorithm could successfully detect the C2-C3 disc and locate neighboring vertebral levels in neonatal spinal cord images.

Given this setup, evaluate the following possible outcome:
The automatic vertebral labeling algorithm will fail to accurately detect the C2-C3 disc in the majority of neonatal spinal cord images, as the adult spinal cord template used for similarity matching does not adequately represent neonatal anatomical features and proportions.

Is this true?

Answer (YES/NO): YES